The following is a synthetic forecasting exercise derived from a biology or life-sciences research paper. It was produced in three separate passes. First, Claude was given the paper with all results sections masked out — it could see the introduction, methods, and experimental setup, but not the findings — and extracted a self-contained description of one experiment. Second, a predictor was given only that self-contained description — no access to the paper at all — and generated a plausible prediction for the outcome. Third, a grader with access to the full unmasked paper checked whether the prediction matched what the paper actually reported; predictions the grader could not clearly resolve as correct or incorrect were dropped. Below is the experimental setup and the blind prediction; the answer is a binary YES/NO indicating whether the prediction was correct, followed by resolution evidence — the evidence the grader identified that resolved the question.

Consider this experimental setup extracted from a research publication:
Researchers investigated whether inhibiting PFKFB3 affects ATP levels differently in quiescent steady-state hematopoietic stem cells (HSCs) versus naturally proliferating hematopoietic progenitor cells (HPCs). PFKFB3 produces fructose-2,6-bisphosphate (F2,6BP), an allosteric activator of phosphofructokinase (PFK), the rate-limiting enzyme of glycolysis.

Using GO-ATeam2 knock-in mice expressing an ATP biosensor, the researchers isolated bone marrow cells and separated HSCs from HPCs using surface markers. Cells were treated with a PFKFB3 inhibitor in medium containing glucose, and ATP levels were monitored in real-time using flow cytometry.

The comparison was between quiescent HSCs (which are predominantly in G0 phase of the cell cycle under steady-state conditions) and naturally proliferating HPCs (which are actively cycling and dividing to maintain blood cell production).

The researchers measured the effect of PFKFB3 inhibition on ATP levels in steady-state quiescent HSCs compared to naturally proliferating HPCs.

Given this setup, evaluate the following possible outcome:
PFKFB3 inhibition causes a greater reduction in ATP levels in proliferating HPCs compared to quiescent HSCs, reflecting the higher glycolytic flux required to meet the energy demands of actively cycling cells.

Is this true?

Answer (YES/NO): YES